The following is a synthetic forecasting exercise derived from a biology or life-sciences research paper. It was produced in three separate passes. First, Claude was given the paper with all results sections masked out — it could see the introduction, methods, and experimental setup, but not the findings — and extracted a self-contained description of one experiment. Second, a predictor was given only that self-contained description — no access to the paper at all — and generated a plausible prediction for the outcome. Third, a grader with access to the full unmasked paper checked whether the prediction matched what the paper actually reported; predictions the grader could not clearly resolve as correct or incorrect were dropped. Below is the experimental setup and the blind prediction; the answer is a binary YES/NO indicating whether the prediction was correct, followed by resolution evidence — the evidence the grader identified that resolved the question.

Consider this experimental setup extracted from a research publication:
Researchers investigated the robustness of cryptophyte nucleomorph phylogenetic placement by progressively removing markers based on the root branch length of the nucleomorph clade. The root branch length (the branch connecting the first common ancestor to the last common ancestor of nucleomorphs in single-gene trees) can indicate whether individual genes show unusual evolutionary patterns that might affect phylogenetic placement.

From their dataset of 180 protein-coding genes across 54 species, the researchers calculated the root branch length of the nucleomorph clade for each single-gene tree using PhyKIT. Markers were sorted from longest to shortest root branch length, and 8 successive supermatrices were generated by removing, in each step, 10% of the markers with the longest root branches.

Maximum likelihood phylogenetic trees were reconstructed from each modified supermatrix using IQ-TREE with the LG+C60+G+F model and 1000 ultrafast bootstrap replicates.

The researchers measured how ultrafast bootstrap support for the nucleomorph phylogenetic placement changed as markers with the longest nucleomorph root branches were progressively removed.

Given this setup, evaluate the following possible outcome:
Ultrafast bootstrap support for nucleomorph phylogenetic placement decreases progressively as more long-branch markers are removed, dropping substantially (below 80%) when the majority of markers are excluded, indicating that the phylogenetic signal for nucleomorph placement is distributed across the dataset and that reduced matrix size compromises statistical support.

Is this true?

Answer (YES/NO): NO